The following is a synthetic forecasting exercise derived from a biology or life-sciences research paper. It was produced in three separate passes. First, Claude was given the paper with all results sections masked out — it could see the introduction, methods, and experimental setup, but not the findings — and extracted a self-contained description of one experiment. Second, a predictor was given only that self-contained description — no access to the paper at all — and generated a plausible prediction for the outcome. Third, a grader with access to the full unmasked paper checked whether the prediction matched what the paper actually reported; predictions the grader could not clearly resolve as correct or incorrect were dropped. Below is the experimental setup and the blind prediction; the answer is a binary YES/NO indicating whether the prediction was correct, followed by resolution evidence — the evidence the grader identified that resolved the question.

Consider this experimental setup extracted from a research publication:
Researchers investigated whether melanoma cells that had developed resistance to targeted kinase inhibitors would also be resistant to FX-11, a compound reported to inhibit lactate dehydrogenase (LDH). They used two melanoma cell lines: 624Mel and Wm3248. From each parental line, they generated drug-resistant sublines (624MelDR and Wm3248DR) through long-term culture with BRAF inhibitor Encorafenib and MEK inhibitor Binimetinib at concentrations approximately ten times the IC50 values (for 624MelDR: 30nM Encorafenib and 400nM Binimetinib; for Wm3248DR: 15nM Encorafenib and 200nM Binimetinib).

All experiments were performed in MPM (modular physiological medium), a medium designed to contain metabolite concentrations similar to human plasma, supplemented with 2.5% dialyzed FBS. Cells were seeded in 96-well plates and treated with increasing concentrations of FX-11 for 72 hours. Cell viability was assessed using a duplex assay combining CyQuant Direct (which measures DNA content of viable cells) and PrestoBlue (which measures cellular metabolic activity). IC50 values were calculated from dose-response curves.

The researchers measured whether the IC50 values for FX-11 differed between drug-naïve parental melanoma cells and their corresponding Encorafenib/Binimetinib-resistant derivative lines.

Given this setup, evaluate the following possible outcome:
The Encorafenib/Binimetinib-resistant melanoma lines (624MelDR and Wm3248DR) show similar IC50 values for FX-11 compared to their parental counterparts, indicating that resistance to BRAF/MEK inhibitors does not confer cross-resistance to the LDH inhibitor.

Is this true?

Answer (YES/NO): YES